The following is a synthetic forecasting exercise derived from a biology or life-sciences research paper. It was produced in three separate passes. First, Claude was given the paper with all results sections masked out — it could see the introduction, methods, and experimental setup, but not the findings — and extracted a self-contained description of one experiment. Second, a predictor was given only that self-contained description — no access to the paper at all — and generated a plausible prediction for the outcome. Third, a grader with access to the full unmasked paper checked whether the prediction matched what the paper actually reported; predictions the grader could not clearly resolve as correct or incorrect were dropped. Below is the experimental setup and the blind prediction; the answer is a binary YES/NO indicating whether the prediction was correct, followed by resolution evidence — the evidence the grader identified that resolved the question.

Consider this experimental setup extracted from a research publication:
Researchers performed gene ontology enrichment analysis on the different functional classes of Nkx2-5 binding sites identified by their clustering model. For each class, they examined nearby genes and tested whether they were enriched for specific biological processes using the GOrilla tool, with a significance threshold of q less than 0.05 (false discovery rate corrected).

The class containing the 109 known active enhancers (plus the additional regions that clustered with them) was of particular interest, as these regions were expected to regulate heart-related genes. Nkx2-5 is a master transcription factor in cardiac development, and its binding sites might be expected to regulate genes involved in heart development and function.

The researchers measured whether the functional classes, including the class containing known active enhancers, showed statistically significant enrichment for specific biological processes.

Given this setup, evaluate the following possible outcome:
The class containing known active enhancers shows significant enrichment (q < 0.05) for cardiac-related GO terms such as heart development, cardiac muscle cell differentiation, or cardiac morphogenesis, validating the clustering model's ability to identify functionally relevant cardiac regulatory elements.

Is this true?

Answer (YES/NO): YES